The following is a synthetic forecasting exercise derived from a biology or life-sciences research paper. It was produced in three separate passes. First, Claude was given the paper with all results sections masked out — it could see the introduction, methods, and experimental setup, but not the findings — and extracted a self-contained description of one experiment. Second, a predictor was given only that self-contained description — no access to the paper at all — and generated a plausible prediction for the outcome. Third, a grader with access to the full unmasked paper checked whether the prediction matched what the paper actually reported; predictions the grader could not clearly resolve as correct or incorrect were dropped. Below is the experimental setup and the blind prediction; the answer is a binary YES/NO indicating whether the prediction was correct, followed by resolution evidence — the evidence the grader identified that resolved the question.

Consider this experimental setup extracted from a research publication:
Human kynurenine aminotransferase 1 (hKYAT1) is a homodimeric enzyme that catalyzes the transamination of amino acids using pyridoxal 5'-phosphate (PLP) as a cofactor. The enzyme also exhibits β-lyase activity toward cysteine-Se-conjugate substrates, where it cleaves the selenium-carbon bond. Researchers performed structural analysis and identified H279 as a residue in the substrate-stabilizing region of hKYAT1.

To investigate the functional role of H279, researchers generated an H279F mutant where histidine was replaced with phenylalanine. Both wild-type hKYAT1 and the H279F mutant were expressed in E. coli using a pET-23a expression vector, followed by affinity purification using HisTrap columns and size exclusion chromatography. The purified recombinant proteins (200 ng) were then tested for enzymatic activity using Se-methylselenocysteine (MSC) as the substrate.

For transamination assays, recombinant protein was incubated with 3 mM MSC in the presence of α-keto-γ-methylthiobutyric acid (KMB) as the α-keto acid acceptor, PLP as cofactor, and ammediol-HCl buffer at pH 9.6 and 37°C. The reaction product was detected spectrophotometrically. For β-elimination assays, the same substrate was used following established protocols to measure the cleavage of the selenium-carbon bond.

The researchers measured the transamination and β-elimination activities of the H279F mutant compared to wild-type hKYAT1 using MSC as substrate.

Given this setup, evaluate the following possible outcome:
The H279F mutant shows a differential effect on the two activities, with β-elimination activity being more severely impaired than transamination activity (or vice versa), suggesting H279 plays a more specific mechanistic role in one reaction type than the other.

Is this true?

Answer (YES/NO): NO